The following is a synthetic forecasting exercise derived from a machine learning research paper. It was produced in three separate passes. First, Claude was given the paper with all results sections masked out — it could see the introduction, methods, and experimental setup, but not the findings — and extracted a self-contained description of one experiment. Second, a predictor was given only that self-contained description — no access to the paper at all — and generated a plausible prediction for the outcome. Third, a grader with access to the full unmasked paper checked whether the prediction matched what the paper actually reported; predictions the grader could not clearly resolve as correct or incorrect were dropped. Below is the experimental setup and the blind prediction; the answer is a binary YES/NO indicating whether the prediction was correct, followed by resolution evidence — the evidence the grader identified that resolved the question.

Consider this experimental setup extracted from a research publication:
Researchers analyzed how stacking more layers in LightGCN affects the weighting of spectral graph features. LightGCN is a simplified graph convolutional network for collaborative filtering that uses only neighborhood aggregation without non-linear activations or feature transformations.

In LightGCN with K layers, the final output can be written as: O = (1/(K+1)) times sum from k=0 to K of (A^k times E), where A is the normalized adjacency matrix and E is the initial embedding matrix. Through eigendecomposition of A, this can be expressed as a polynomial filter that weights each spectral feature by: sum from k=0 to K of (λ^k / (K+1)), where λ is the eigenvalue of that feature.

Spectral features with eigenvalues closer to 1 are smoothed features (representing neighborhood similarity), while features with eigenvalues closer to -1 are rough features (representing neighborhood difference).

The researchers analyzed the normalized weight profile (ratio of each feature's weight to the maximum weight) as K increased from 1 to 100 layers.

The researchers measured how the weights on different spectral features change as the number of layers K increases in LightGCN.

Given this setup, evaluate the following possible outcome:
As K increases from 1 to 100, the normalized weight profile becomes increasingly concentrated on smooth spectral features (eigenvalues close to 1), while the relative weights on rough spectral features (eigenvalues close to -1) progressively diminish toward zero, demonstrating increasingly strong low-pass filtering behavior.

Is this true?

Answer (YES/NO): YES